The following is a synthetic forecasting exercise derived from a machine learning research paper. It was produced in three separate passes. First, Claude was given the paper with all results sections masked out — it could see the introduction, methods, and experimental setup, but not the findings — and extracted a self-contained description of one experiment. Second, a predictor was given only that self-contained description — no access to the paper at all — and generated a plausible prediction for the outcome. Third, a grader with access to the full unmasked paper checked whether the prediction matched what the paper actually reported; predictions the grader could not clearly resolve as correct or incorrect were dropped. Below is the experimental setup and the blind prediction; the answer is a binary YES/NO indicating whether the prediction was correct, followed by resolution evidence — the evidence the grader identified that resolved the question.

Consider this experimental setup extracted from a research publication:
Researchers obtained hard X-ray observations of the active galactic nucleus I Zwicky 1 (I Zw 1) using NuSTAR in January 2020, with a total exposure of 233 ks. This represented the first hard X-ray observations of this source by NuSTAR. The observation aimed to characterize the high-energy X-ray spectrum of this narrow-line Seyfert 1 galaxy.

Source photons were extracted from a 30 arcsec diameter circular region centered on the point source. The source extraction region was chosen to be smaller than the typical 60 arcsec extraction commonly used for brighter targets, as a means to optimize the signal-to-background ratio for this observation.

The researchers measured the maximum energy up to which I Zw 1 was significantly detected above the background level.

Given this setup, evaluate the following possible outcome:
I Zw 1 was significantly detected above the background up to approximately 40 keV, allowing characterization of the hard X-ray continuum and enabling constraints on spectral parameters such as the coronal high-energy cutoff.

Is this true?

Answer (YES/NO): NO